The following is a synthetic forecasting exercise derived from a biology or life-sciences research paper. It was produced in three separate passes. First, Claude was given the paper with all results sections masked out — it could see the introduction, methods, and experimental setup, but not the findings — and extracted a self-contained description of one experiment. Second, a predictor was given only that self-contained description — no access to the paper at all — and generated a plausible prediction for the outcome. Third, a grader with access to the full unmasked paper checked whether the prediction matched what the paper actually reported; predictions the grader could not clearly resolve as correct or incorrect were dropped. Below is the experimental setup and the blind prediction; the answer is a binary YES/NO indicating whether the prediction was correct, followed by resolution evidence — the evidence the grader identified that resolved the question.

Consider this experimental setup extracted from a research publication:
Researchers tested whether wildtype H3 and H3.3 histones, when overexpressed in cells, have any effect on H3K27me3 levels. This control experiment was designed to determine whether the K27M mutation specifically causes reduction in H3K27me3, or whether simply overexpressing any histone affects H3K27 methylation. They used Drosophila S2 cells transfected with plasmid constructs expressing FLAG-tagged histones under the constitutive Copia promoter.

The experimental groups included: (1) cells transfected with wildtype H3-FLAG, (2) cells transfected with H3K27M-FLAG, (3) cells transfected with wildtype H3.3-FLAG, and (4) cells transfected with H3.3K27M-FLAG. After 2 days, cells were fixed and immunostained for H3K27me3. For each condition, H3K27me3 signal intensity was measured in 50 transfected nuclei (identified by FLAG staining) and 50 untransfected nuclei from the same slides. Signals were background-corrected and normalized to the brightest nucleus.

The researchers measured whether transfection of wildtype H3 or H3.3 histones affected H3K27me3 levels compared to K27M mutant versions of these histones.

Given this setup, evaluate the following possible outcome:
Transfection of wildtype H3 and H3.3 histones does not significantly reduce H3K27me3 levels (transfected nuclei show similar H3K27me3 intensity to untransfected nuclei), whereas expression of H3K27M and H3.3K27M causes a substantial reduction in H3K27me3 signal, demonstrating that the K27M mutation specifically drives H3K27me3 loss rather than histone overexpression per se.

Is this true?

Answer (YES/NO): YES